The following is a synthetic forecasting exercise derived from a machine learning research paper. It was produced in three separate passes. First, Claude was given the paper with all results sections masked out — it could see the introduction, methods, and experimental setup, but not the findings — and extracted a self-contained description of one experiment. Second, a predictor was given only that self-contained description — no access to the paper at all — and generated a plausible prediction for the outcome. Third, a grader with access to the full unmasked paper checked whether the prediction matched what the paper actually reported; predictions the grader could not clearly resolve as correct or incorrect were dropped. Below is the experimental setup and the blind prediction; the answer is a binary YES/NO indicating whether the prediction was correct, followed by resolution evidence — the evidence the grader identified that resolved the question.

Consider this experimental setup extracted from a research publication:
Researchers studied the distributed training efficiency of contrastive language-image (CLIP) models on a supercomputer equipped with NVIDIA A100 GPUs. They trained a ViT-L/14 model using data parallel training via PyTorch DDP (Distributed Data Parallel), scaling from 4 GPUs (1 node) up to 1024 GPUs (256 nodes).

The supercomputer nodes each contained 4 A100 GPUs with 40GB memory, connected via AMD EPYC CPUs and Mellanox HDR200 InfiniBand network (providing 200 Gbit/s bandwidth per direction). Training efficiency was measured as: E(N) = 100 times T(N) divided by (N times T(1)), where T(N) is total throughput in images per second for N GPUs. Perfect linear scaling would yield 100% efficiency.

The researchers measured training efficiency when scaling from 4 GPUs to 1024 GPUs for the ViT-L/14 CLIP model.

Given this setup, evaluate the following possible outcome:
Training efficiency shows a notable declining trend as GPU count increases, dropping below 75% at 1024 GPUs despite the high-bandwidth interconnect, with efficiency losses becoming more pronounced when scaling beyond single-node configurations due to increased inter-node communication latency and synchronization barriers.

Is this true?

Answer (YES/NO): NO